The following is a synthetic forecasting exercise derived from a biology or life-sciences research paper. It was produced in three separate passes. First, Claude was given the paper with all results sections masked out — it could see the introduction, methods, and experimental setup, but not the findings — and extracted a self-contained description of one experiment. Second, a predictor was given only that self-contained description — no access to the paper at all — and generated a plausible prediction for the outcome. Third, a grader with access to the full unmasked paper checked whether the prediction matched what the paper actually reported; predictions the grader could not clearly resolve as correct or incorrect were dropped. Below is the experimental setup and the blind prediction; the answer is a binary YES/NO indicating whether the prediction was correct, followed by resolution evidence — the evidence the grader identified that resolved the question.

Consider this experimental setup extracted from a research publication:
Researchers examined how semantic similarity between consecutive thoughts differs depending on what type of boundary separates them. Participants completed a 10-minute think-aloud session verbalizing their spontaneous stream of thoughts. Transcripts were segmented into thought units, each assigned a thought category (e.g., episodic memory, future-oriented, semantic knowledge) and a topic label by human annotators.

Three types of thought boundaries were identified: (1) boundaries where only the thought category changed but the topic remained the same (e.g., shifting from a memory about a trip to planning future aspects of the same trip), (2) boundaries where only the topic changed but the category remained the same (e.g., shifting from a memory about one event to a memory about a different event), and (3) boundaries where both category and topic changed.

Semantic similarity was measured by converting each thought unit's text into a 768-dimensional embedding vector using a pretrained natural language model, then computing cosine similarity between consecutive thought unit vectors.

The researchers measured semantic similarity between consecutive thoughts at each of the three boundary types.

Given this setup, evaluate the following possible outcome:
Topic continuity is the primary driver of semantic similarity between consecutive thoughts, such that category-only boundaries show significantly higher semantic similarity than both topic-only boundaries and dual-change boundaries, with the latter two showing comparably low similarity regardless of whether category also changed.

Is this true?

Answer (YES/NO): NO